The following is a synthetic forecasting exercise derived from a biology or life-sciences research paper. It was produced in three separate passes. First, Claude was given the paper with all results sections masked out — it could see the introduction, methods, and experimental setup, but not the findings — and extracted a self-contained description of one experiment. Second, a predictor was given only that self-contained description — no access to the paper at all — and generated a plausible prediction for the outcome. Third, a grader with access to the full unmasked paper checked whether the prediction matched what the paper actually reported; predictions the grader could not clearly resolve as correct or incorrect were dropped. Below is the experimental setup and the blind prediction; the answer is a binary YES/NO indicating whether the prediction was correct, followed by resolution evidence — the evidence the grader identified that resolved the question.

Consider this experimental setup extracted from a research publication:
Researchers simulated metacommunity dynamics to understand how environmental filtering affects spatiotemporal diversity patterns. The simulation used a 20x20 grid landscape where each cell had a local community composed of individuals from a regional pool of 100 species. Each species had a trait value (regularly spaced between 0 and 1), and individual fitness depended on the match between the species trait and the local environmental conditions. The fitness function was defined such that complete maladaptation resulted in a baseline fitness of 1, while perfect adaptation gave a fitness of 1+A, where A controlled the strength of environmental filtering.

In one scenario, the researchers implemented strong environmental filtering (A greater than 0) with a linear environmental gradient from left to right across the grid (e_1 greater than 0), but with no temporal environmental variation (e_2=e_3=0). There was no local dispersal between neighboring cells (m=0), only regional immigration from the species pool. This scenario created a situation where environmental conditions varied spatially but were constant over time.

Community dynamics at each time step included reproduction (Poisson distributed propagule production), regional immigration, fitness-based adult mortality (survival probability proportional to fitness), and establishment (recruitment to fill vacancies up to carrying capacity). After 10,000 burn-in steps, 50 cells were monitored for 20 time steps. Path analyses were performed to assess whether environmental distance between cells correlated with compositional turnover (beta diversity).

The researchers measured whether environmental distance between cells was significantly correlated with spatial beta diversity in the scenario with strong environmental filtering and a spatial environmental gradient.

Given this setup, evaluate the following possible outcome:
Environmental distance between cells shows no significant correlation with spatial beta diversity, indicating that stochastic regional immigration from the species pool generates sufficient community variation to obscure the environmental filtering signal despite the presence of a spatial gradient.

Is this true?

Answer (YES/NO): NO